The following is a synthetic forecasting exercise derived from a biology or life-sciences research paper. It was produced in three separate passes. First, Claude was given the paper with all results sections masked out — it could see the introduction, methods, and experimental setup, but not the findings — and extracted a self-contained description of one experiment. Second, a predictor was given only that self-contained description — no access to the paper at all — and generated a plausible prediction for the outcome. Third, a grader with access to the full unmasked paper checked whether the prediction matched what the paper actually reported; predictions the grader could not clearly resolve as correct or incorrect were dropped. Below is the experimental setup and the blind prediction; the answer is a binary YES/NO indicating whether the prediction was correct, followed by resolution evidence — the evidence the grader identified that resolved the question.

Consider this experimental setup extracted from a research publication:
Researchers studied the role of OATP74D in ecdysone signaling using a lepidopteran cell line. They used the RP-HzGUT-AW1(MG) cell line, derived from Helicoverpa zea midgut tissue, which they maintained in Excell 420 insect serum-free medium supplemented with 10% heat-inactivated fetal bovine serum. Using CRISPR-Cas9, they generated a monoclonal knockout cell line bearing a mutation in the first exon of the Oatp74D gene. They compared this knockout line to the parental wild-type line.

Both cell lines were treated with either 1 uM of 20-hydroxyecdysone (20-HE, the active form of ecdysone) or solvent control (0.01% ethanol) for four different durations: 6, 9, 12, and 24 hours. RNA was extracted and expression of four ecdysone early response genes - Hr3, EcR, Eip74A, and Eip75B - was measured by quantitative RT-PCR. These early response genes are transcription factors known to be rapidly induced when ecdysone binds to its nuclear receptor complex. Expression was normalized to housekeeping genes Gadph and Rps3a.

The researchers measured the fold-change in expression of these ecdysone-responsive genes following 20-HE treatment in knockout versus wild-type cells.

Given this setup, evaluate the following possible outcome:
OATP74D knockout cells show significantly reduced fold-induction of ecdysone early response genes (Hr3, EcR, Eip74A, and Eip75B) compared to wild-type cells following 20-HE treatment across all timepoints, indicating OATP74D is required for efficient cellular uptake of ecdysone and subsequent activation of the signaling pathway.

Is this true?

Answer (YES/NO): NO